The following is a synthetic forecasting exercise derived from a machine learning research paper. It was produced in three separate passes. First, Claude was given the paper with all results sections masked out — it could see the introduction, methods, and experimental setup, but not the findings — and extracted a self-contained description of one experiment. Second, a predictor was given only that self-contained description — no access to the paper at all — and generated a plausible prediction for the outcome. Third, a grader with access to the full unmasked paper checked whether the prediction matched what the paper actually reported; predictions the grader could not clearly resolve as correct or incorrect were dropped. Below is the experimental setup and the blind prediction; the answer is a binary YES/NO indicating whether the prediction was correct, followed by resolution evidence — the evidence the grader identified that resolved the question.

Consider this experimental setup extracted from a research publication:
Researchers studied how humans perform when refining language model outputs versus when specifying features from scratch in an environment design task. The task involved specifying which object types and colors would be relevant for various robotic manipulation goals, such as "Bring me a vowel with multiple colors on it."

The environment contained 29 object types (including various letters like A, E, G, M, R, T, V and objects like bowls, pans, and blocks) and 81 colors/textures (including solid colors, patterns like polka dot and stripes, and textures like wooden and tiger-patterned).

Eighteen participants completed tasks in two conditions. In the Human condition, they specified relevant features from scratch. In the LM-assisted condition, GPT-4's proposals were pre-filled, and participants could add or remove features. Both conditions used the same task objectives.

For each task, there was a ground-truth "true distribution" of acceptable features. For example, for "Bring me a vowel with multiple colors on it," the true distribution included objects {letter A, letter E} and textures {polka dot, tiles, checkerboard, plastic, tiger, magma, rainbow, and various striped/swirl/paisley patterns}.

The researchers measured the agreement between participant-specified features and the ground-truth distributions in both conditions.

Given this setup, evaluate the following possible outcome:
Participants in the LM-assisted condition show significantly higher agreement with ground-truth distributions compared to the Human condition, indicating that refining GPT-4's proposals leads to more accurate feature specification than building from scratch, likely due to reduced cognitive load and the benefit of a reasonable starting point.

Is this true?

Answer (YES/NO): NO